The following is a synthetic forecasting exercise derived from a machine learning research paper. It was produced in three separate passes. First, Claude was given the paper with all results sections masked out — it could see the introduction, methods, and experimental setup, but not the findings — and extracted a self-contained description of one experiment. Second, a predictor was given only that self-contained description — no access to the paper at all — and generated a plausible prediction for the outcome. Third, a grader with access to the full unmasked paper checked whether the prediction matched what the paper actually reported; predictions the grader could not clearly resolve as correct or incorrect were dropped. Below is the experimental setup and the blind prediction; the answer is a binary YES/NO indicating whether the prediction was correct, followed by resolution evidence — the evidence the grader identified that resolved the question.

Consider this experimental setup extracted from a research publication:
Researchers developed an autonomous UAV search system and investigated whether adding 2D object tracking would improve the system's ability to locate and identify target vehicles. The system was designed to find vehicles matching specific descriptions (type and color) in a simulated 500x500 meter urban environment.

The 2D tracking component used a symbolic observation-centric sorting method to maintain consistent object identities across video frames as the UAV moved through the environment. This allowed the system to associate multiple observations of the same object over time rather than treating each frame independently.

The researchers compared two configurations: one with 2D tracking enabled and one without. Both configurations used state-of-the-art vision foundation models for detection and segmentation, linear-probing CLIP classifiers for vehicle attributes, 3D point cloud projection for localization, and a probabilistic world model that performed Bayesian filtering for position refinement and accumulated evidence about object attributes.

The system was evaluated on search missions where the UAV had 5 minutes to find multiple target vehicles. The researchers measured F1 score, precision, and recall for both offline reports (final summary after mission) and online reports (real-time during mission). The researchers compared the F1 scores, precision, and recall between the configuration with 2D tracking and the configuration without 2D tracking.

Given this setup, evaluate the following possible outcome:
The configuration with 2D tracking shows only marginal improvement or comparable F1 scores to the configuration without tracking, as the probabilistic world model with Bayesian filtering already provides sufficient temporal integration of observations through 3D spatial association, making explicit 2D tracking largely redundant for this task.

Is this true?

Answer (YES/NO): NO